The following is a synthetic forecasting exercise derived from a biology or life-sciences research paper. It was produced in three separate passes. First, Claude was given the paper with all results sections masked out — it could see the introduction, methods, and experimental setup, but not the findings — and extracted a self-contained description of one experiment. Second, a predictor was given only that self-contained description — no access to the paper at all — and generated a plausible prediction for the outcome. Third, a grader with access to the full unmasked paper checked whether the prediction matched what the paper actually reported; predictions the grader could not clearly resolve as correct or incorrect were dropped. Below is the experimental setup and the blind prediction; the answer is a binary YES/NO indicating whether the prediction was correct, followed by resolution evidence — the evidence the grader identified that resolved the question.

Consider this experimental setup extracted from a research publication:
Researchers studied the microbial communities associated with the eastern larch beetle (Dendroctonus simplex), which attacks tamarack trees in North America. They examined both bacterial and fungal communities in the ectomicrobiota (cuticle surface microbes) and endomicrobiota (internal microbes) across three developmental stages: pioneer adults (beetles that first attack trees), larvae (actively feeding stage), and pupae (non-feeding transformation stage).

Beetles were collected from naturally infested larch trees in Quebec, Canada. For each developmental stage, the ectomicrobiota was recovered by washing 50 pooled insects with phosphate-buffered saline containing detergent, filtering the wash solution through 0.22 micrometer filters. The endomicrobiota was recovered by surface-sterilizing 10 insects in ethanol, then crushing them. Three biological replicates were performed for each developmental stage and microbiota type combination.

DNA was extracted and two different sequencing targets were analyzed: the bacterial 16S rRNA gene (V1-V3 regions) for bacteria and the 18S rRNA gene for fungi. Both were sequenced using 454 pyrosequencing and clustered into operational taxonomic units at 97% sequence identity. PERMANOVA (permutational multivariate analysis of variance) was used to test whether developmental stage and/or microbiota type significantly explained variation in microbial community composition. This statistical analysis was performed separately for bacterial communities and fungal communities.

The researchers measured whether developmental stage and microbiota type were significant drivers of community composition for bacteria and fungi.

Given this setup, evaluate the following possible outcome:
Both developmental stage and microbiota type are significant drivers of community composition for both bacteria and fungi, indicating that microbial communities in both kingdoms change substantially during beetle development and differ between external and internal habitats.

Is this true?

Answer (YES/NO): YES